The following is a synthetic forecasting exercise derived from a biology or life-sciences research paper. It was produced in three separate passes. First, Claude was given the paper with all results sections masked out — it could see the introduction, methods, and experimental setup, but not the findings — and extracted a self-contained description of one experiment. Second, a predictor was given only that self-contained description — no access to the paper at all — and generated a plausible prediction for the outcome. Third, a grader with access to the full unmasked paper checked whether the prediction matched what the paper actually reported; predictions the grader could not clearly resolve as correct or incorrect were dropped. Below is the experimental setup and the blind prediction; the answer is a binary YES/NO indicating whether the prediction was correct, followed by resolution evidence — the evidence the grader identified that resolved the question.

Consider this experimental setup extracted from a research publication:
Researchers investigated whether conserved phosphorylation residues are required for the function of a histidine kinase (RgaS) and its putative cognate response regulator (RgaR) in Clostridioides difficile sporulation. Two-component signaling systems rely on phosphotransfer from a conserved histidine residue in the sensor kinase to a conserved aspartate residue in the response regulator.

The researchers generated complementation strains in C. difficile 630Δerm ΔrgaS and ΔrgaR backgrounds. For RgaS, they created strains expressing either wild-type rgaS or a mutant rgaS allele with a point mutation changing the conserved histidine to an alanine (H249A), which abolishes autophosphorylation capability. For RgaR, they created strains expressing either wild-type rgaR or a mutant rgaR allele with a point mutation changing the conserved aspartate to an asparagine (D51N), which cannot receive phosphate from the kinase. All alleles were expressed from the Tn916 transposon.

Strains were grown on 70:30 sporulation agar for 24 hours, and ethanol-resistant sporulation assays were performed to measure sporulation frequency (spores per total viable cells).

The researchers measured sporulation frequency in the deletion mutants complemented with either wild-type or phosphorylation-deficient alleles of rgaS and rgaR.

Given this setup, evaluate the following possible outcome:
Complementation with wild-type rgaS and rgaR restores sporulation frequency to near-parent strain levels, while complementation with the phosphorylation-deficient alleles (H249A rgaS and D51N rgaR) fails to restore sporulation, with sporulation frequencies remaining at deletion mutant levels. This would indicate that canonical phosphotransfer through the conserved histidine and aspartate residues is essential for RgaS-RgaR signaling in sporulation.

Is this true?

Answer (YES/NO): YES